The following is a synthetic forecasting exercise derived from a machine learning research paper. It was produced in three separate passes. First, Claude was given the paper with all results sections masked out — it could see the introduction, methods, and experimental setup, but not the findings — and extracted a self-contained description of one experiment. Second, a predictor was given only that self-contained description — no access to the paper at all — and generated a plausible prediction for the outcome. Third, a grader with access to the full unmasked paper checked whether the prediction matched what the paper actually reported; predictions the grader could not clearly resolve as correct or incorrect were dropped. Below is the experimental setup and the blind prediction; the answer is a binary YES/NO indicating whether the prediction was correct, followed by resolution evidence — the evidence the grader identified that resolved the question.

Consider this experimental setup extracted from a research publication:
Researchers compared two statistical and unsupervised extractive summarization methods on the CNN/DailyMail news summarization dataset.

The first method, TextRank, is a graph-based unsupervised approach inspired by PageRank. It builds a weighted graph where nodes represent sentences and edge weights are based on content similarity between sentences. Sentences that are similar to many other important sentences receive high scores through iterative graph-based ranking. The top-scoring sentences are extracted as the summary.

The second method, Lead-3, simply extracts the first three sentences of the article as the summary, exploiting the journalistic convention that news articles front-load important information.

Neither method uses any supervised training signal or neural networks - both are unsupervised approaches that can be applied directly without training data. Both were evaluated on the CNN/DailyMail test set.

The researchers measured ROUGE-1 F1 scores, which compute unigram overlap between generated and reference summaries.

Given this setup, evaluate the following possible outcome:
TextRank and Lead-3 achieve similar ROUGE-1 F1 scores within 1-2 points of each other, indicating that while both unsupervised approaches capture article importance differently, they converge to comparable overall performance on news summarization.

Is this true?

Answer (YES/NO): NO